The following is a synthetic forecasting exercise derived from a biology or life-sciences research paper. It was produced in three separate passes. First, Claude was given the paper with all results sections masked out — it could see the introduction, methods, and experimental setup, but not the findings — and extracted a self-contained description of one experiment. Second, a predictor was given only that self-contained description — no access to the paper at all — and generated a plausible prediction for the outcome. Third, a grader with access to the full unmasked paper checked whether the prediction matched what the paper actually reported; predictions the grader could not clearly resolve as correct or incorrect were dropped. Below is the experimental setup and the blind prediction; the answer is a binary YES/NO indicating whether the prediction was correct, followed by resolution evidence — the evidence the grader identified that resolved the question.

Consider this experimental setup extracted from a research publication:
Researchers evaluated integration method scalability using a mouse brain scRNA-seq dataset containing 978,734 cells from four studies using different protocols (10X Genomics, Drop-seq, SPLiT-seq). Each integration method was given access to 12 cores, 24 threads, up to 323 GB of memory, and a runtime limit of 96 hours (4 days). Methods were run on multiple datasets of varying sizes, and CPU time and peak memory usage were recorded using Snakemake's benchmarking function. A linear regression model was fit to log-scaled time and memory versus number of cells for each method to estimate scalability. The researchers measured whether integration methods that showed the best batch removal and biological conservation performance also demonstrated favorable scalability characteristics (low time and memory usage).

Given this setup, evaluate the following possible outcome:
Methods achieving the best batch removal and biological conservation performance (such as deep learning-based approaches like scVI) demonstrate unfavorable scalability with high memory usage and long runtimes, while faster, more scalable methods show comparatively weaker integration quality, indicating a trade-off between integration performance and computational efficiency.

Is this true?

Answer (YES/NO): NO